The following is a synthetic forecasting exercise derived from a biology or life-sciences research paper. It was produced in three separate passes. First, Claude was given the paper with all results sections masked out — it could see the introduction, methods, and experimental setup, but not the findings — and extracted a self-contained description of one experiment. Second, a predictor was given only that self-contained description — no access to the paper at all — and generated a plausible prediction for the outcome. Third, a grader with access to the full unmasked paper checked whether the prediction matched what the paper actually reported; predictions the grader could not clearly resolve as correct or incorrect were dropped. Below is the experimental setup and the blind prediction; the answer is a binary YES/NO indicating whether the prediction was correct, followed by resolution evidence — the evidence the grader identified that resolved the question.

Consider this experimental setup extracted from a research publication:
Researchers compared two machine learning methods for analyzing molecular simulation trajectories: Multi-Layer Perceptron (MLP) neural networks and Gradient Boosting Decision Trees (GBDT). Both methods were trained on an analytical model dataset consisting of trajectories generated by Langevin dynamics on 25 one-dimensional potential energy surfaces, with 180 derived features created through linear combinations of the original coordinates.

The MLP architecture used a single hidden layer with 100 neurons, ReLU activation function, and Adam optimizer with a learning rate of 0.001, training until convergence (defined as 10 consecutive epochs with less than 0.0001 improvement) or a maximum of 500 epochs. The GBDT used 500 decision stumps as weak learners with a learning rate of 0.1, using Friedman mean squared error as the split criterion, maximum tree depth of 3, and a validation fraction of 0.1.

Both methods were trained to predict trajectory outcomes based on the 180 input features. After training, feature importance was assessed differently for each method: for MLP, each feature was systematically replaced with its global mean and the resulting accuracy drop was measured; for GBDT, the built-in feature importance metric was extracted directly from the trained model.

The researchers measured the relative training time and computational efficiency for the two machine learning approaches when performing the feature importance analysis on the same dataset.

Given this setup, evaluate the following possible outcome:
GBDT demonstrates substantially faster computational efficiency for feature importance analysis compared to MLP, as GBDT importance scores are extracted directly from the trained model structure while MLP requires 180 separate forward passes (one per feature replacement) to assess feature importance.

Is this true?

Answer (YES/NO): NO